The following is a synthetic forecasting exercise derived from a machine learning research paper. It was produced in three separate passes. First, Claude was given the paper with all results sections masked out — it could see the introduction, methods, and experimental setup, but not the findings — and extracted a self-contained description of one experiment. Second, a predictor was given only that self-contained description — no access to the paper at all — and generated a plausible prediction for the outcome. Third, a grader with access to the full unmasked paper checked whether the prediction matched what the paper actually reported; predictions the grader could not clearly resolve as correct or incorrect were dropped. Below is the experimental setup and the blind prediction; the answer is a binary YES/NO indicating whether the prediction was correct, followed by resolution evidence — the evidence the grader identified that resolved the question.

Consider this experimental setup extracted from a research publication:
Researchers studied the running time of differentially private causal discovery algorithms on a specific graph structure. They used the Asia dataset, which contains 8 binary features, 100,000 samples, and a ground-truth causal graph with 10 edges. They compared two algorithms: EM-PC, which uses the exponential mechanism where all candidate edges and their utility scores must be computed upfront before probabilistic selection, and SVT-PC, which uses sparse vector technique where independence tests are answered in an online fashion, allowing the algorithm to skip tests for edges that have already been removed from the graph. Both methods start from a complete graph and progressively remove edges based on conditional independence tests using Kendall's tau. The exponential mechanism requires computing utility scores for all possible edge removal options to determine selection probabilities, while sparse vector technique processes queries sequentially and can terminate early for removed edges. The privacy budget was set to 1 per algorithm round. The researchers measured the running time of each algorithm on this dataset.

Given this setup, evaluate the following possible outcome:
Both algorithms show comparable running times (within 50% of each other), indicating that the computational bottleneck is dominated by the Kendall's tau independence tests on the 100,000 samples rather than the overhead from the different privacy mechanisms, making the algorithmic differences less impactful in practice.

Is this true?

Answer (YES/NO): NO